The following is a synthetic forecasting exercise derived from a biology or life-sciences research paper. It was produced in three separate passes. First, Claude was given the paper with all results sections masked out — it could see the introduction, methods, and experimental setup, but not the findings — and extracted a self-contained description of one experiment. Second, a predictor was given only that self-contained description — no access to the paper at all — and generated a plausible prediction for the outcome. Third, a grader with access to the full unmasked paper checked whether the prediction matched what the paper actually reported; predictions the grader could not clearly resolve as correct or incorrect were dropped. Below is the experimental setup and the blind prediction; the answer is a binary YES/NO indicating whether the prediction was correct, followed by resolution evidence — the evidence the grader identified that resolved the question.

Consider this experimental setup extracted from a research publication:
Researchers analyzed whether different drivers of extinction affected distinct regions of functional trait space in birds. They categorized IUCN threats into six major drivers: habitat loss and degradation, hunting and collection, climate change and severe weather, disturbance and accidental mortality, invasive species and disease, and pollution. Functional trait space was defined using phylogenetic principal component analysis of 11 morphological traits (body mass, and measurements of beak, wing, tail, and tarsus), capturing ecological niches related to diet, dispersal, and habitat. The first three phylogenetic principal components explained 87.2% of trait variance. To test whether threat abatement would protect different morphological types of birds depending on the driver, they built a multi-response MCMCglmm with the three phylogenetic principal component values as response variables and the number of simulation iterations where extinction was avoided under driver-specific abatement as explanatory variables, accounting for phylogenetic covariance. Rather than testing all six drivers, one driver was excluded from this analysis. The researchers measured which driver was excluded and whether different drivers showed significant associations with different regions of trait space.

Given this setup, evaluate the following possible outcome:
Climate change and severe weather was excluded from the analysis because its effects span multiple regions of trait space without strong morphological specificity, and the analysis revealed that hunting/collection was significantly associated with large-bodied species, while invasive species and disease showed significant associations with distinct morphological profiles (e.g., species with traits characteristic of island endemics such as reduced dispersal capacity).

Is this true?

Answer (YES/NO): NO